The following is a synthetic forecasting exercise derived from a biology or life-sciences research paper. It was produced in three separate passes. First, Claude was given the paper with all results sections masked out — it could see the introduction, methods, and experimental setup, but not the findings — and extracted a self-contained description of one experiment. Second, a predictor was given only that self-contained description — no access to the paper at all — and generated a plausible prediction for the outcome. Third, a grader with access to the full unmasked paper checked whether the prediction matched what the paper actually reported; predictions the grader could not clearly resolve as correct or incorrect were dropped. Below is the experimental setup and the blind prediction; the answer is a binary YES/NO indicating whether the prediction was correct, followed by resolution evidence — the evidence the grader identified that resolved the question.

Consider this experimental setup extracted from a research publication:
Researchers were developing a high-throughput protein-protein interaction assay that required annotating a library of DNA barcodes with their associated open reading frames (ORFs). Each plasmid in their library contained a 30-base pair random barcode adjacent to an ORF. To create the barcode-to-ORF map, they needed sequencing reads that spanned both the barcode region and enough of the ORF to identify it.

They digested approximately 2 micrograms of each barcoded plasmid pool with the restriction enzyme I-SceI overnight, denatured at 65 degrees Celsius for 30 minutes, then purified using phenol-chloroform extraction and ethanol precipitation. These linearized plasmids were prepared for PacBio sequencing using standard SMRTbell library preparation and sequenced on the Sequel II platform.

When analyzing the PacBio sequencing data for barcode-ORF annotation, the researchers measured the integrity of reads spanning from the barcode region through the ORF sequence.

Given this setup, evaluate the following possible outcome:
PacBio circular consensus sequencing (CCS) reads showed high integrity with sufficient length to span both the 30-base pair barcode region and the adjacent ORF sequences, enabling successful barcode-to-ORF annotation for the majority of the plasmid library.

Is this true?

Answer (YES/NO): NO